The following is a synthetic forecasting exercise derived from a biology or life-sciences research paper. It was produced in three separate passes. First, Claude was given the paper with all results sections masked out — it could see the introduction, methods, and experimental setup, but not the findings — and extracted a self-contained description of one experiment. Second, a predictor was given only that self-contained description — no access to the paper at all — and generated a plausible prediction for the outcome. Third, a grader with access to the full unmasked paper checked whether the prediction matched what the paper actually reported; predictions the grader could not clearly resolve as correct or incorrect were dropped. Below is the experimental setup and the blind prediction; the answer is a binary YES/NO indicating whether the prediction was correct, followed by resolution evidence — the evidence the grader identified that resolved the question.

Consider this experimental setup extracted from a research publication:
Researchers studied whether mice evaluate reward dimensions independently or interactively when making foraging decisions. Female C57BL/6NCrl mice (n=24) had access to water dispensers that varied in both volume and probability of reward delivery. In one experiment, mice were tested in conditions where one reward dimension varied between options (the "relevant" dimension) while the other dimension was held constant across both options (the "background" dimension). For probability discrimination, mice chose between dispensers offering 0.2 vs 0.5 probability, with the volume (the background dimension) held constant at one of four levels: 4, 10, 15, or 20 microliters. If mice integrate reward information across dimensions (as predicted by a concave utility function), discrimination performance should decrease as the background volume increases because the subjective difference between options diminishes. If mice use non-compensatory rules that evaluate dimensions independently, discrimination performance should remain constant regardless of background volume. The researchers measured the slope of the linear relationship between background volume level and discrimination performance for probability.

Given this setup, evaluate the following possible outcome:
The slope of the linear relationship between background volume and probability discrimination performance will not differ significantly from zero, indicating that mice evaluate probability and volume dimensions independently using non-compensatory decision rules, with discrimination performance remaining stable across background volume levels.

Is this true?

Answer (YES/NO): NO